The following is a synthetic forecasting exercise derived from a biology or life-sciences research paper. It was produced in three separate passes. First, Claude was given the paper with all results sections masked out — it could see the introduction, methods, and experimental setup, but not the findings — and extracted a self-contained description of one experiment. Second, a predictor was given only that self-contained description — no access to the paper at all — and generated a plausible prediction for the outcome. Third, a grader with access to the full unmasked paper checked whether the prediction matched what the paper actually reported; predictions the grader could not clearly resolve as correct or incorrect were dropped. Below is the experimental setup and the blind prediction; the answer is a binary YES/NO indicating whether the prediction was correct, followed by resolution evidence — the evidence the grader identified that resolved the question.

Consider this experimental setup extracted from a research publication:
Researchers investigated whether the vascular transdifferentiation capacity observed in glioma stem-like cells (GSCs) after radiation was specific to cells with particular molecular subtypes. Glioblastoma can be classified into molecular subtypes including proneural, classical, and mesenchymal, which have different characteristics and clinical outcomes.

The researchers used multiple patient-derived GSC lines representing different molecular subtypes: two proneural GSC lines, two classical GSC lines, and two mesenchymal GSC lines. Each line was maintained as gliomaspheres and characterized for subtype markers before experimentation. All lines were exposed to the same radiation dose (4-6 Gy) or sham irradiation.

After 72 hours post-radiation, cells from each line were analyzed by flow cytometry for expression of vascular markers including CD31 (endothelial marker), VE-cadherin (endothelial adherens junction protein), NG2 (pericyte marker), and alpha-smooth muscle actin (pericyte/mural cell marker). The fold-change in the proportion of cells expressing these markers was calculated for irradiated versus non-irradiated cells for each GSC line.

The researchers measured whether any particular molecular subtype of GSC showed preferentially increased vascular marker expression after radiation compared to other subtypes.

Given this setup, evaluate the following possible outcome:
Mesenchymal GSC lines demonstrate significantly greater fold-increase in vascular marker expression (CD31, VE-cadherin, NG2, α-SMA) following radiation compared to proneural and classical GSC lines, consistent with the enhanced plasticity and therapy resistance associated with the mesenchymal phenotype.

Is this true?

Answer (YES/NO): NO